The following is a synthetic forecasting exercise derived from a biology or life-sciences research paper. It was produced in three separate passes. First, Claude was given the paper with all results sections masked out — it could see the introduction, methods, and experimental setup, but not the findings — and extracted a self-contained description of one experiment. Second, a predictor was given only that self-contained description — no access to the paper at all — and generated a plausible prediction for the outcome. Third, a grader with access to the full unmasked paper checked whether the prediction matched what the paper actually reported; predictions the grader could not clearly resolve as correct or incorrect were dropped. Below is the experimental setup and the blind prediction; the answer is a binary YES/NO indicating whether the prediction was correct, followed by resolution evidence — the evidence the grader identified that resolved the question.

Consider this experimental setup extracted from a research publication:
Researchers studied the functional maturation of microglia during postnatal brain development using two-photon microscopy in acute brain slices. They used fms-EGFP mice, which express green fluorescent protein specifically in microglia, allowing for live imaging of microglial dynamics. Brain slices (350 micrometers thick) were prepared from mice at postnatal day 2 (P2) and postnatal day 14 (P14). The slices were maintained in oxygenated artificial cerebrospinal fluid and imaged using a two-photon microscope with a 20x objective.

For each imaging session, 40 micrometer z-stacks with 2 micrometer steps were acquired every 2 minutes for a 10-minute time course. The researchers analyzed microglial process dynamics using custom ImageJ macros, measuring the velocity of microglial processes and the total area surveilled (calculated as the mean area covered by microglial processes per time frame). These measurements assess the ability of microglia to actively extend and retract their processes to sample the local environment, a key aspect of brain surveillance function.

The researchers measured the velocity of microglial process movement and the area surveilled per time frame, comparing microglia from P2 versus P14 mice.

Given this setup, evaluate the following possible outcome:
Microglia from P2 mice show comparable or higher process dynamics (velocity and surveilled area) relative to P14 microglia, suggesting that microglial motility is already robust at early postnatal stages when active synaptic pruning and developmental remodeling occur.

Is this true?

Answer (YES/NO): NO